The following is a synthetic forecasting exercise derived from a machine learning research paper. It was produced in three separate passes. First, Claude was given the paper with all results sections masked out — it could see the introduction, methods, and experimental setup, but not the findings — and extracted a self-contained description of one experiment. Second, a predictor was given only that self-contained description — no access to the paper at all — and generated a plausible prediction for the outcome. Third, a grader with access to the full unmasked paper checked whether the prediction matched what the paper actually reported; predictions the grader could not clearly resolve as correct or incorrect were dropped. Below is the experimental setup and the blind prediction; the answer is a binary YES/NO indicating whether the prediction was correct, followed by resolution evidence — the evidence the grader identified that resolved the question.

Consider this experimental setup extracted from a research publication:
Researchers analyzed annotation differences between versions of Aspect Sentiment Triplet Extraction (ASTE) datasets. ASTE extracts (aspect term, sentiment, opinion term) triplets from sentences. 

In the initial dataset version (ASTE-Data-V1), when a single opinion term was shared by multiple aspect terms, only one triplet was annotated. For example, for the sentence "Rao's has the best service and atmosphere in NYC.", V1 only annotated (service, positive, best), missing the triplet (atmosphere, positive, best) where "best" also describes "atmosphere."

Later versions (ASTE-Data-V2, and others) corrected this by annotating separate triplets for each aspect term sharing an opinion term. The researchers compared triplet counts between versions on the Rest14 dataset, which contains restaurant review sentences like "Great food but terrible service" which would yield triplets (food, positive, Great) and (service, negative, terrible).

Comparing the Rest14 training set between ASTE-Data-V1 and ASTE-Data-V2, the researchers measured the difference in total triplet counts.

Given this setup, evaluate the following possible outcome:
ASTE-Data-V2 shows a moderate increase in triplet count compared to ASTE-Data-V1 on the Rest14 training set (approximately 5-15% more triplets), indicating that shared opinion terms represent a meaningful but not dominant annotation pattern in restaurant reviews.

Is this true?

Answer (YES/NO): YES